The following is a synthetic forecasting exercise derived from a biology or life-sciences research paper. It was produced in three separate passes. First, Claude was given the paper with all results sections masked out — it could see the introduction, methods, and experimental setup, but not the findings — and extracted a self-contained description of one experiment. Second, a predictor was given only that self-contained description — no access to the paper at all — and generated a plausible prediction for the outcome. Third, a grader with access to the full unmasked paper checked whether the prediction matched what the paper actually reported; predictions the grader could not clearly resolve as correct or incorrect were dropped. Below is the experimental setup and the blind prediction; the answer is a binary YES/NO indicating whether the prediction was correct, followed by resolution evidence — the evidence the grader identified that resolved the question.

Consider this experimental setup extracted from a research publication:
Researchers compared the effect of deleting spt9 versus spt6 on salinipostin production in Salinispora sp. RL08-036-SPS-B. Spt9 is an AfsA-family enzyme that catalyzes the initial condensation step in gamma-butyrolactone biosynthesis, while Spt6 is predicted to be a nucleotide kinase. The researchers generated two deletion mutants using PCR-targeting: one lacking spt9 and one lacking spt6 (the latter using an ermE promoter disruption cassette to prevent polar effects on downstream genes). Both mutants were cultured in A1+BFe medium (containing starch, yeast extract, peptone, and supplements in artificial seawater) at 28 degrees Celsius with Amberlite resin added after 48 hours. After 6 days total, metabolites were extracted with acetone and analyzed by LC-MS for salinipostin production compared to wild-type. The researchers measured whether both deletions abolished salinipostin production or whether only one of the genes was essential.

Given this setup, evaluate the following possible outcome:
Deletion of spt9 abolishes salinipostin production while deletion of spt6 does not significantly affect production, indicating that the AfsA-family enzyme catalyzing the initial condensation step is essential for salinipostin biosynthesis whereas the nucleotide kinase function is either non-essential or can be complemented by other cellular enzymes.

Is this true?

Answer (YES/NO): NO